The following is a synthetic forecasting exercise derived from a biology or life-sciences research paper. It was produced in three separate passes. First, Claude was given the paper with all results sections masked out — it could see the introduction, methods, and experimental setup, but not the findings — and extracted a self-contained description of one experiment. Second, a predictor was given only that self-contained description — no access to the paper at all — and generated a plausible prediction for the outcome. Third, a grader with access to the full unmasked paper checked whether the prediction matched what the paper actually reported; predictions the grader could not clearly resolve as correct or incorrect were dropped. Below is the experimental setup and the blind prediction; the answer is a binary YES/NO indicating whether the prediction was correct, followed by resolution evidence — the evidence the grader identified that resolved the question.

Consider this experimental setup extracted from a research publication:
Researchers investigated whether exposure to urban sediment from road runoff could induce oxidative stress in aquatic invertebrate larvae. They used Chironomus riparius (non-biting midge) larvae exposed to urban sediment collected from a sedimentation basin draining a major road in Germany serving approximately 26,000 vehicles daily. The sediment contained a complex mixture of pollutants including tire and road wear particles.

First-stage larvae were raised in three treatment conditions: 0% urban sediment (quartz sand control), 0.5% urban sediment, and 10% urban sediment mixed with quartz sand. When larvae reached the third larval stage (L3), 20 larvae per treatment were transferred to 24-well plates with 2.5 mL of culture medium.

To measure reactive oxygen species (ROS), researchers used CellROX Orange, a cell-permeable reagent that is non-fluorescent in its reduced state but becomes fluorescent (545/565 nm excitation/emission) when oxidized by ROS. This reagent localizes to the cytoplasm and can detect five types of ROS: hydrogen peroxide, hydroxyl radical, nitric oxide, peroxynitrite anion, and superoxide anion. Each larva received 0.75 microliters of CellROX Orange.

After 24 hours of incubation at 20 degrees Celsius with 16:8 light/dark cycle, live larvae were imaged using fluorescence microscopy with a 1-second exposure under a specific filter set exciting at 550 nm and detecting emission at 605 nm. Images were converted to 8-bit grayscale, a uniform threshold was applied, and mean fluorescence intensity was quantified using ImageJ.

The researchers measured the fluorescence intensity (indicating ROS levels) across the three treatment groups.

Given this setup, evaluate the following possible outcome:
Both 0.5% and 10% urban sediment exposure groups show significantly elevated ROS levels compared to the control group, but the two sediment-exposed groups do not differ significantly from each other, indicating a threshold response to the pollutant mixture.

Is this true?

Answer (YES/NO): NO